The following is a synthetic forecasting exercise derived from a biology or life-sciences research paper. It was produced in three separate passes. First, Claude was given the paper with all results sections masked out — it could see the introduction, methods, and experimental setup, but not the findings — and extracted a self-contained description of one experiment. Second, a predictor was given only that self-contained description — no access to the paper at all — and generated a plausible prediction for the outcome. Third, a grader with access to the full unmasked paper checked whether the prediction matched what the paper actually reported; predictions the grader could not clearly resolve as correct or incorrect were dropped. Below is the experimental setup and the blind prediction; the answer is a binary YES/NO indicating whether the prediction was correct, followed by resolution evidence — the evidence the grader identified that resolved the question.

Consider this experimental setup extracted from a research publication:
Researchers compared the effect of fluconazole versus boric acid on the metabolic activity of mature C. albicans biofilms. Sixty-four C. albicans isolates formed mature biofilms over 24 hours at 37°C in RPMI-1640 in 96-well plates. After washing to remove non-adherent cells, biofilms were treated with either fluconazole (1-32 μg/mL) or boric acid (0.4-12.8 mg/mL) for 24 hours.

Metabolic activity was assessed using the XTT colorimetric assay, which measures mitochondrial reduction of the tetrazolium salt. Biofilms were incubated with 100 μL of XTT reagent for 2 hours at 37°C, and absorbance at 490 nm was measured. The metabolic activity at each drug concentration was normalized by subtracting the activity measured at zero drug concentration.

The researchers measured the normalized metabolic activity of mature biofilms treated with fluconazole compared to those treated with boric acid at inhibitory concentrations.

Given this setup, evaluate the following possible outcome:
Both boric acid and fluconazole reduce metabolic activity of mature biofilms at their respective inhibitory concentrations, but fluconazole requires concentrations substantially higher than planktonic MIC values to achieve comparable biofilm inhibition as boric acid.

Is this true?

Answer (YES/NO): NO